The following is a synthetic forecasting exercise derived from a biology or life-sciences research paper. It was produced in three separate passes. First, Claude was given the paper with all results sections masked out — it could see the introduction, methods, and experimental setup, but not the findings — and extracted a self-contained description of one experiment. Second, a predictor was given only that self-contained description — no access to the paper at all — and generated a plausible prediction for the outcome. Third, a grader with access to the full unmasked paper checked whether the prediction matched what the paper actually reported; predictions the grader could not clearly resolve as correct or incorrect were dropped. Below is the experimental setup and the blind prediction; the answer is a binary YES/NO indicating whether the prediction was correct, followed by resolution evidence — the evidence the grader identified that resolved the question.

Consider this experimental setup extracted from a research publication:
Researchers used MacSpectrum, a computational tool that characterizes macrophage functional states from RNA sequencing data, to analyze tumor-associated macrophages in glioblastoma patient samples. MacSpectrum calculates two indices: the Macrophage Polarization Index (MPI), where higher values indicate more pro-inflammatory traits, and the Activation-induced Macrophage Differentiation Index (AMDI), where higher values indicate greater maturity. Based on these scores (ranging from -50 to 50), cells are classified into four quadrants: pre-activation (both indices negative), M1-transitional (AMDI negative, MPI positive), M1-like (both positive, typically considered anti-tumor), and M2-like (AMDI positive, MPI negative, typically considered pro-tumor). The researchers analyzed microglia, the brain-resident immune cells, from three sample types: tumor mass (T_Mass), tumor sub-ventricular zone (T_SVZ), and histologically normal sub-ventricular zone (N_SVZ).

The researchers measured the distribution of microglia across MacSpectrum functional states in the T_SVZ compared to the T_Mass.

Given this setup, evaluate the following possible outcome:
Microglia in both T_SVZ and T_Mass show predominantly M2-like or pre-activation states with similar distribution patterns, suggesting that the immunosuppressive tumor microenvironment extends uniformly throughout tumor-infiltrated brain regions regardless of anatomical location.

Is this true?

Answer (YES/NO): NO